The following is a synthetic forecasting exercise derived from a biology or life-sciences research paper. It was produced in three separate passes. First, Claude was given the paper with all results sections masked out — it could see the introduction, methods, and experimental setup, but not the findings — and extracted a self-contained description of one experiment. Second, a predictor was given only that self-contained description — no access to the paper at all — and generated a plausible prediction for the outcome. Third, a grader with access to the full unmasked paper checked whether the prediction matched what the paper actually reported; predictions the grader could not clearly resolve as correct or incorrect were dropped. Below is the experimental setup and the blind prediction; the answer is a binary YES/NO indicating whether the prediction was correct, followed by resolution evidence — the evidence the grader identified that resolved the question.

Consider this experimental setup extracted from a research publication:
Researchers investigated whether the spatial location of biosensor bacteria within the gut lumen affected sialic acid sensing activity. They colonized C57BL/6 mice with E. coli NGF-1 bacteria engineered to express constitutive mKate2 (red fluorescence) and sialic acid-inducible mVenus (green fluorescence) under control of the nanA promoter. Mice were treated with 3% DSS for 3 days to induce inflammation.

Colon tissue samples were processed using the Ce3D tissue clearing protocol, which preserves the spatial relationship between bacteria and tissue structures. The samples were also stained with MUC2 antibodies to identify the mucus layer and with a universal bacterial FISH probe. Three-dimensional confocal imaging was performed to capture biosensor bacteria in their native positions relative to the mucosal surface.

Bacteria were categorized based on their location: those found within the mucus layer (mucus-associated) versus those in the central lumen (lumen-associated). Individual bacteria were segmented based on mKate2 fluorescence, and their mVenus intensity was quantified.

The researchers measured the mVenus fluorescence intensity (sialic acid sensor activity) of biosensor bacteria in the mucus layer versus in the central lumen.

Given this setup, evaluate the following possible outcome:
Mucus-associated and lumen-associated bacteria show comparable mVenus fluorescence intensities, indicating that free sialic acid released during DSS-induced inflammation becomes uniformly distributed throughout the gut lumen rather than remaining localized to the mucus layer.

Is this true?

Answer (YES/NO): YES